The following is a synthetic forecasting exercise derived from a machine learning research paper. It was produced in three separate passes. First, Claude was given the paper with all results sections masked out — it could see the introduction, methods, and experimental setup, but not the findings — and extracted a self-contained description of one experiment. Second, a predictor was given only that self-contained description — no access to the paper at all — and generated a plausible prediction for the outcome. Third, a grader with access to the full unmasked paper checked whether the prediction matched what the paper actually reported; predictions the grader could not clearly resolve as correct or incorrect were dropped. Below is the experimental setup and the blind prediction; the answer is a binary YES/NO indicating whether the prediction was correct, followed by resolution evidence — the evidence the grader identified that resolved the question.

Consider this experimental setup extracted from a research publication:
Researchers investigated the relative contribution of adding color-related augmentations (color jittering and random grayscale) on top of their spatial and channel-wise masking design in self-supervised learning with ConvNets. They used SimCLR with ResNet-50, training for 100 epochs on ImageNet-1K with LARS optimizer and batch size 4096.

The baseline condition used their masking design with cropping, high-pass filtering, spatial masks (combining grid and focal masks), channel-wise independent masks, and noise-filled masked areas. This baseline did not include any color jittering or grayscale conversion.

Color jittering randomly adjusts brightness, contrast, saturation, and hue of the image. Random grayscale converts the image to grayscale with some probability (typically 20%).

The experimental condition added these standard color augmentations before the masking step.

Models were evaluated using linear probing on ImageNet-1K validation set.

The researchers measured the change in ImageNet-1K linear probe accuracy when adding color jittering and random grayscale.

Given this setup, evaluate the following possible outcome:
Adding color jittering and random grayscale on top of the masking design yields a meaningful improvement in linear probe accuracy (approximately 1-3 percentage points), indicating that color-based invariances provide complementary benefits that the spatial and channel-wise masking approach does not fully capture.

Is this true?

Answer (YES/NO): NO